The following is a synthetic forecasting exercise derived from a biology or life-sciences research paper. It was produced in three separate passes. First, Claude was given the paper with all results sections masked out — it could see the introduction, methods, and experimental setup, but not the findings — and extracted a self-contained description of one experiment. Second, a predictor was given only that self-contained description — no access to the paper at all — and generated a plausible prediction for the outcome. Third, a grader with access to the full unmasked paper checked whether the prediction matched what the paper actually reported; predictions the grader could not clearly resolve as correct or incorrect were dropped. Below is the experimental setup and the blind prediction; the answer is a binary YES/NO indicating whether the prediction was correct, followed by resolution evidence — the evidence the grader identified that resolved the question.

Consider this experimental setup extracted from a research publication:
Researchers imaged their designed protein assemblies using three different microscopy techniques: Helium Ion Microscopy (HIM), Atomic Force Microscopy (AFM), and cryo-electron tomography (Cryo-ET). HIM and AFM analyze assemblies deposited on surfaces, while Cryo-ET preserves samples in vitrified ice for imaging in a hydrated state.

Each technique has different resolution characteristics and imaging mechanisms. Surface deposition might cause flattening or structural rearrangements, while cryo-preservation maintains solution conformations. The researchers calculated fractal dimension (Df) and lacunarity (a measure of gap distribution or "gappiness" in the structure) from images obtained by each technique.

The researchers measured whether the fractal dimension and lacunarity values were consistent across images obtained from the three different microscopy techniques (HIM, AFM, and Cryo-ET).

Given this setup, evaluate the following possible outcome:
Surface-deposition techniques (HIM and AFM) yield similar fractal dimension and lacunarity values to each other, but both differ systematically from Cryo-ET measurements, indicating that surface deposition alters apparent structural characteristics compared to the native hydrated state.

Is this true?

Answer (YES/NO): NO